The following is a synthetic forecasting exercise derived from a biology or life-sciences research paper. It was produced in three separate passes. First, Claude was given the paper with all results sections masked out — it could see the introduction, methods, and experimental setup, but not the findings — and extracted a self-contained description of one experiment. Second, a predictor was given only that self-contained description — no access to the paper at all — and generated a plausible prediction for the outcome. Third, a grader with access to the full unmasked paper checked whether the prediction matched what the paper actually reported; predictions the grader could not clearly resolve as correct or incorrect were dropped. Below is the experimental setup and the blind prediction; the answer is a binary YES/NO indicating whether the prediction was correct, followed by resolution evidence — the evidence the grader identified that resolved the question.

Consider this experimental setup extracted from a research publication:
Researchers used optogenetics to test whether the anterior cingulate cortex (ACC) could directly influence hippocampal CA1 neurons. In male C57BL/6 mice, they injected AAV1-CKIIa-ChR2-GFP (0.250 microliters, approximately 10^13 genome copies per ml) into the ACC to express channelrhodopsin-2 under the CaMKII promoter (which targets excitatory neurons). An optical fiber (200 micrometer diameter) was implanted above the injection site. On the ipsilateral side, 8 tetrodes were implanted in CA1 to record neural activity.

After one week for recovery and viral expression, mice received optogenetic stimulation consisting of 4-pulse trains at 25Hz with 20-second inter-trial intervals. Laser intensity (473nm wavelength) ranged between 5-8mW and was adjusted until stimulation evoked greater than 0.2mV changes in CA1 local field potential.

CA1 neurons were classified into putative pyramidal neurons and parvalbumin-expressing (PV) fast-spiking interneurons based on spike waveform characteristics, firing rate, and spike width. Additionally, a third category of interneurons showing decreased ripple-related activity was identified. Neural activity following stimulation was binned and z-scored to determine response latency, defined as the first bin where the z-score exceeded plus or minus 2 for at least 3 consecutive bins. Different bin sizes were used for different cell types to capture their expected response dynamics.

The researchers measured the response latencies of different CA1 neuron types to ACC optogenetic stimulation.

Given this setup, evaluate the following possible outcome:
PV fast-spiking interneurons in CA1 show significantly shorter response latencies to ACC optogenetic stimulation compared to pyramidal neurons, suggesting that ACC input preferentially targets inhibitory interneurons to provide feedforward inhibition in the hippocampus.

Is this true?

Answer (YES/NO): NO